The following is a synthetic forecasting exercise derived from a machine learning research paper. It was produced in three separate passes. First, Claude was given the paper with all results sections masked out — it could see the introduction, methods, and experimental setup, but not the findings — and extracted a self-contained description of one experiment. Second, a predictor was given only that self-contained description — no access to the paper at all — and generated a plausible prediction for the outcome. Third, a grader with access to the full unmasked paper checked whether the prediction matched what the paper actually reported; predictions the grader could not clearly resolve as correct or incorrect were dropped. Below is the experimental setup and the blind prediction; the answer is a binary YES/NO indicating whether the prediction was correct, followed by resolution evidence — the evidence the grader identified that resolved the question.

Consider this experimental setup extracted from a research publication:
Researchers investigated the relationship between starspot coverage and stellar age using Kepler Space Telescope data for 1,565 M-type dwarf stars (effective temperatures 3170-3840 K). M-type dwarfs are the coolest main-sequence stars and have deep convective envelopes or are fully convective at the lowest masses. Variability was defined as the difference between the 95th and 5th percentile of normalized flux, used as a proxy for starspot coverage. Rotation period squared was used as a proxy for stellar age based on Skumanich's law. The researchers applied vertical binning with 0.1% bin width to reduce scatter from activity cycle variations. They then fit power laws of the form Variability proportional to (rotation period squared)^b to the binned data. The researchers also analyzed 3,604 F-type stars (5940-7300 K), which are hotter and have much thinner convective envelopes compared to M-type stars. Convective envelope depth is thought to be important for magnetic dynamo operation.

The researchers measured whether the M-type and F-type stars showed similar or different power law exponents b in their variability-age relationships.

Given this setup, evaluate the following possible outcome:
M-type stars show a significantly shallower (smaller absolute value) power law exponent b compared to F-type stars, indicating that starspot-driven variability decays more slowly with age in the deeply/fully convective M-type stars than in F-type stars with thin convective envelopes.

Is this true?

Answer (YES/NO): NO